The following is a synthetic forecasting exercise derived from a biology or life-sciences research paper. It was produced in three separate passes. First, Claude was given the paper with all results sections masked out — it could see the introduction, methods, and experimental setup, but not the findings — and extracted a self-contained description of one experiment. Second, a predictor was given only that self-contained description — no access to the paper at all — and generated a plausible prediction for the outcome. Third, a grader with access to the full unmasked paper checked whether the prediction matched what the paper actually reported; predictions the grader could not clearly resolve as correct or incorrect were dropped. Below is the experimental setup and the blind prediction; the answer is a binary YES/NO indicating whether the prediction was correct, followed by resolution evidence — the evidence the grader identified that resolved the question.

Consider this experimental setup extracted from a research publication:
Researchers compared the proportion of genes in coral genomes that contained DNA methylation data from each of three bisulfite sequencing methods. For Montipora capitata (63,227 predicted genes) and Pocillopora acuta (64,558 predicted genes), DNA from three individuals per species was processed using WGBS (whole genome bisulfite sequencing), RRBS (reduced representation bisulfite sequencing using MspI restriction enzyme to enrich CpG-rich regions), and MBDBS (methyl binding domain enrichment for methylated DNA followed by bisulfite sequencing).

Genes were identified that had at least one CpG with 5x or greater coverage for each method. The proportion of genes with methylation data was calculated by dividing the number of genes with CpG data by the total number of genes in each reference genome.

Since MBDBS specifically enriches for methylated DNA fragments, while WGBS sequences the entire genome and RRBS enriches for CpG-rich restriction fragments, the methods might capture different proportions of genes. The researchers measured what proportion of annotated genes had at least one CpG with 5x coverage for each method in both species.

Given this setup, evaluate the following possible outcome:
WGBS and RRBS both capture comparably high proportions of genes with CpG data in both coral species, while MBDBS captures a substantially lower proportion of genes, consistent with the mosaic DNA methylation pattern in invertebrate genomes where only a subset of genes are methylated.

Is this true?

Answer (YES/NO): NO